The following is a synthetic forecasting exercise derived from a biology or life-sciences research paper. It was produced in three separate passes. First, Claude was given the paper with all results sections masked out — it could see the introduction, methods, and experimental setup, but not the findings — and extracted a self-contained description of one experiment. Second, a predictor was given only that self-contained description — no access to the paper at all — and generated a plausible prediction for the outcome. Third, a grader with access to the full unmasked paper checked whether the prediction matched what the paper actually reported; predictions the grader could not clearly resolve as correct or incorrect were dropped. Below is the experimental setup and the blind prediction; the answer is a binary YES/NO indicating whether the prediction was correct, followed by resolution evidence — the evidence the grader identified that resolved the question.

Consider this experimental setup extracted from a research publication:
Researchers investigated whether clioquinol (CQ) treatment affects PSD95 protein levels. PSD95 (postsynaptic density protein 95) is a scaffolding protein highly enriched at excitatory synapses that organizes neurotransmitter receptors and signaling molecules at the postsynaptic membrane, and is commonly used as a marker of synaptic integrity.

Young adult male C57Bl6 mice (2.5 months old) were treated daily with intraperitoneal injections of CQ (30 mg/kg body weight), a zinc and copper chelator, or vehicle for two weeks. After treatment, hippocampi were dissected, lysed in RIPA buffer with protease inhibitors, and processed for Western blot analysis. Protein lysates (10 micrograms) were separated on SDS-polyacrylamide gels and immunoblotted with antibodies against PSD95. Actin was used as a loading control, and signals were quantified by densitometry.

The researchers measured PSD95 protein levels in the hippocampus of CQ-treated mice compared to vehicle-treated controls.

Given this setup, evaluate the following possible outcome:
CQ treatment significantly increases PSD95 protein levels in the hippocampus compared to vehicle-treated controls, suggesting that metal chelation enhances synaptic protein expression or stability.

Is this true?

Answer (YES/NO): NO